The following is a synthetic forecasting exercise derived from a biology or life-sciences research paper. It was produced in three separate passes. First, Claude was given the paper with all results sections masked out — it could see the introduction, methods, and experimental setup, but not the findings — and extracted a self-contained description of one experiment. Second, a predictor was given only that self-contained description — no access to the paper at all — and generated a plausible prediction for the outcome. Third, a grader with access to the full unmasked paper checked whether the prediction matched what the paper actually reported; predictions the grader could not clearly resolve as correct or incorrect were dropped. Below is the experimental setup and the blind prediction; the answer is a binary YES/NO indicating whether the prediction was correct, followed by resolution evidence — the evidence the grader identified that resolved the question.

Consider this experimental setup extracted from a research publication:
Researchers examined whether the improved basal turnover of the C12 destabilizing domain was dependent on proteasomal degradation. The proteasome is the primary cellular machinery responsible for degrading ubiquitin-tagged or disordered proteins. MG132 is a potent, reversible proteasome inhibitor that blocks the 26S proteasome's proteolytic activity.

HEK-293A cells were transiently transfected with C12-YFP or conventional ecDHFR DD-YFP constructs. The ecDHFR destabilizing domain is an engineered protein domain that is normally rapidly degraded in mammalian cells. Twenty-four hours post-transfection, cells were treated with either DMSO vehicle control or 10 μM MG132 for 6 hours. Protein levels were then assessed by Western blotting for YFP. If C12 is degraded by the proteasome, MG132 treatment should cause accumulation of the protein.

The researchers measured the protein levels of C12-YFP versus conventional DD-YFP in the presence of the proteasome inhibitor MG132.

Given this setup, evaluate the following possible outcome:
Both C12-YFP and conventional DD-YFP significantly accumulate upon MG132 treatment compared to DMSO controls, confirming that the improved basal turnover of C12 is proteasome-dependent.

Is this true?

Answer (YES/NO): YES